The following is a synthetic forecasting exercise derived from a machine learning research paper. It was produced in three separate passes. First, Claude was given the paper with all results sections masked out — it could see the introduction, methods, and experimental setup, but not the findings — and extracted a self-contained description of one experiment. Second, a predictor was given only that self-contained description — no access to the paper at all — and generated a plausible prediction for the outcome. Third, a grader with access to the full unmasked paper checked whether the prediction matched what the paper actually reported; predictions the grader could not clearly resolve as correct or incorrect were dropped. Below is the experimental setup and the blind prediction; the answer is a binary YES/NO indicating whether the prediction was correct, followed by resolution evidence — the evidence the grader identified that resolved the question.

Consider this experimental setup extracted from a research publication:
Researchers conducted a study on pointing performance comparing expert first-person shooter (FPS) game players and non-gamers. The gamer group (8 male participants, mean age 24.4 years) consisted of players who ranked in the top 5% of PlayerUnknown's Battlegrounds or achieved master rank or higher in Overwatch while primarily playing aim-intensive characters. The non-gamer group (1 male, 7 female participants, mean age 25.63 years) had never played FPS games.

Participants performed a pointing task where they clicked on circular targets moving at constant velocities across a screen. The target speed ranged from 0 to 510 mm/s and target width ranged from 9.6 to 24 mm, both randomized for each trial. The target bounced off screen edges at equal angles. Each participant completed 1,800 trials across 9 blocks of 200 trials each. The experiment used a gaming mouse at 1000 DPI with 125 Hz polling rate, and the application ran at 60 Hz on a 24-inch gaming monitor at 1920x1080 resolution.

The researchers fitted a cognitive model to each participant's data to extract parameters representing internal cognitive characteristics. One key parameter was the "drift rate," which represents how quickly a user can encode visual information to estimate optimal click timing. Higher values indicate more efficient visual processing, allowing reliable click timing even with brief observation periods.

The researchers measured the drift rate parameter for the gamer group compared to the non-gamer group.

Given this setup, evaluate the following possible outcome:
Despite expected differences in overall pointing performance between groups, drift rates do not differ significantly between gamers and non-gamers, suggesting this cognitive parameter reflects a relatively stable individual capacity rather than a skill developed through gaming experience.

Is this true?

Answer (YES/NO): YES